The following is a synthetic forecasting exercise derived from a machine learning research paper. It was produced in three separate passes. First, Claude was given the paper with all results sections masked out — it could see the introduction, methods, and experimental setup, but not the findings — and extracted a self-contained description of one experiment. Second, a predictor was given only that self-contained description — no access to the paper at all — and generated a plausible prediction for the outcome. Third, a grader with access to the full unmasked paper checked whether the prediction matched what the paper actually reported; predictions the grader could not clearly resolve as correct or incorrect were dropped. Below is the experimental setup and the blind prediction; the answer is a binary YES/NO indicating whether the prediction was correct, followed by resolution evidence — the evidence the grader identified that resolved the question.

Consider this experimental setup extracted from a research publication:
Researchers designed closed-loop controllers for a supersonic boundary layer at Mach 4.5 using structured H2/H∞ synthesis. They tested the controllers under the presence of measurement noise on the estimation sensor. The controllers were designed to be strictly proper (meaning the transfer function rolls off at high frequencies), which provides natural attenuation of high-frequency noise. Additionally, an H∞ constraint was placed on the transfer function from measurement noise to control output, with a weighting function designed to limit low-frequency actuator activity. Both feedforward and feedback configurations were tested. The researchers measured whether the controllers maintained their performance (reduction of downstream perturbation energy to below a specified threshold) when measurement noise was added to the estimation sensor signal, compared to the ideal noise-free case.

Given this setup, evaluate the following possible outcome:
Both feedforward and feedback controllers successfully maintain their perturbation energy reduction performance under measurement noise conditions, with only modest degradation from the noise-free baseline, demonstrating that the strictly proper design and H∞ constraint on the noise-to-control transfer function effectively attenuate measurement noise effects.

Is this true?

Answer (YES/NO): YES